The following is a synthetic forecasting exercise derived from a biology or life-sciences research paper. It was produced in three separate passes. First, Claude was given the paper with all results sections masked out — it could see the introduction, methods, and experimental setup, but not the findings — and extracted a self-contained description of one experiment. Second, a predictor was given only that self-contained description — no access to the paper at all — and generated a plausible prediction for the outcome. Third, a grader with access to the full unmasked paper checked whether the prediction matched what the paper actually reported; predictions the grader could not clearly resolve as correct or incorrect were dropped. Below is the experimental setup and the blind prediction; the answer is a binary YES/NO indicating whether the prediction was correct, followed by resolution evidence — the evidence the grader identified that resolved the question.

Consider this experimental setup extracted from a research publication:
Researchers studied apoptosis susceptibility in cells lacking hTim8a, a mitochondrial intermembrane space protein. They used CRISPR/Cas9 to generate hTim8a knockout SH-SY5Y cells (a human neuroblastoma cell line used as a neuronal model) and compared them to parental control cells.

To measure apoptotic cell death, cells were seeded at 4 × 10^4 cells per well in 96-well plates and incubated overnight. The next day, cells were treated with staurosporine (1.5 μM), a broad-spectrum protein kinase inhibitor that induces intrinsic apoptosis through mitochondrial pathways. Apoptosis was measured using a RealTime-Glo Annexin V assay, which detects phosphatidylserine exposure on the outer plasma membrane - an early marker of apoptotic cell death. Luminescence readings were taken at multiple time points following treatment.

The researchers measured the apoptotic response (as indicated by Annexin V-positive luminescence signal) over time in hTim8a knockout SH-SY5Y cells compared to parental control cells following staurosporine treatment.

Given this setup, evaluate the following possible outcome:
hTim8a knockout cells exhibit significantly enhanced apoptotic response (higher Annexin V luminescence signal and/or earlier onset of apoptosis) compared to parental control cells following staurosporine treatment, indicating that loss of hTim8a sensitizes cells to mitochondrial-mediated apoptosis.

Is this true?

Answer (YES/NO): YES